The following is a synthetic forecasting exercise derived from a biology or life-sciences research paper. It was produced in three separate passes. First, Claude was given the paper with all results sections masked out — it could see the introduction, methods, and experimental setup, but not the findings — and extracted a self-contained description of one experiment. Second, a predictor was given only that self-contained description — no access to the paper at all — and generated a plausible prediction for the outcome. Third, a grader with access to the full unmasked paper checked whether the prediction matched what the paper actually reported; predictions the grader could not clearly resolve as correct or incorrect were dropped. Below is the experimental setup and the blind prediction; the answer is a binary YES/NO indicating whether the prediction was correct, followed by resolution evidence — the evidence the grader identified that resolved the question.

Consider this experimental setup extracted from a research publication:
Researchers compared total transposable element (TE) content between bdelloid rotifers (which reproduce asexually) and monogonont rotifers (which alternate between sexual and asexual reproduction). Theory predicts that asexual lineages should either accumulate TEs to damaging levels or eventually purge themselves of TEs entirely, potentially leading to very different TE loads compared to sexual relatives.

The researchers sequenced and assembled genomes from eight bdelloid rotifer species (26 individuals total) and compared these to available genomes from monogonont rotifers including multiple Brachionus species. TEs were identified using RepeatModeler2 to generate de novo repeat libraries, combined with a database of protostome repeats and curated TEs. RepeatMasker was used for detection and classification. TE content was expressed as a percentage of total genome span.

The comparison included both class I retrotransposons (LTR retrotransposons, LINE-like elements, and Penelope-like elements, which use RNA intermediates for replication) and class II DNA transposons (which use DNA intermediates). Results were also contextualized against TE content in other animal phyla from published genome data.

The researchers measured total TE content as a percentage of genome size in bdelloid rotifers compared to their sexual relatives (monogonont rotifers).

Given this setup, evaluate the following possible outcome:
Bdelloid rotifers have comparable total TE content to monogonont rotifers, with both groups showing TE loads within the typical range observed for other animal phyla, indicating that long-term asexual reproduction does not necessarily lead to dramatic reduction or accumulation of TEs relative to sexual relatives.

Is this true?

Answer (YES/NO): YES